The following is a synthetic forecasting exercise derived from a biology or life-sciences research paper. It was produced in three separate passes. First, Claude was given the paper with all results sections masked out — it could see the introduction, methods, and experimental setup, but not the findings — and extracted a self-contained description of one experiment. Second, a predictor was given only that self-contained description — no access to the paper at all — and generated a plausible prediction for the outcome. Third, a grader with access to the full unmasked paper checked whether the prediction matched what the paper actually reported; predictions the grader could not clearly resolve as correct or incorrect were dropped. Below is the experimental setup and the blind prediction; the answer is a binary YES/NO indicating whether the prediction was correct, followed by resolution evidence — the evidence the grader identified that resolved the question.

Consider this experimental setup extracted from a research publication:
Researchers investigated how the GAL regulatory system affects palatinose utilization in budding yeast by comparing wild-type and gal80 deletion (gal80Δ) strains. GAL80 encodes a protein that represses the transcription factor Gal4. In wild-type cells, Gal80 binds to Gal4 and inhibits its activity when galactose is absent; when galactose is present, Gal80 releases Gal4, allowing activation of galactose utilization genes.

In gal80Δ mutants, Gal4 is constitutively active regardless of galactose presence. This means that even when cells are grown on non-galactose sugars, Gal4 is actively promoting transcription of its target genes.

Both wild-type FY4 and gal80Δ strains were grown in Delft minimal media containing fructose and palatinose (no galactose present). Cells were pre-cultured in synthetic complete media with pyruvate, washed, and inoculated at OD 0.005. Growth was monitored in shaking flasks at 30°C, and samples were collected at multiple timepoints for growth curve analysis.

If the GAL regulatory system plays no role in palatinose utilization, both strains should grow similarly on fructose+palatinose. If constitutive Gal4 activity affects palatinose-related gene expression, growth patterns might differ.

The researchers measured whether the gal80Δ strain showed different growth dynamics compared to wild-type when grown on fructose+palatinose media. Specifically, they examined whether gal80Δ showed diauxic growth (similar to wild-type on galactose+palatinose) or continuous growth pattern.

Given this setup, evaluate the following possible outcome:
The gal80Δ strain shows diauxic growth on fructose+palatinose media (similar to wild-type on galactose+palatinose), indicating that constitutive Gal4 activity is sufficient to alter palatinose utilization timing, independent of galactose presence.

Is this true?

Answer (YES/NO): YES